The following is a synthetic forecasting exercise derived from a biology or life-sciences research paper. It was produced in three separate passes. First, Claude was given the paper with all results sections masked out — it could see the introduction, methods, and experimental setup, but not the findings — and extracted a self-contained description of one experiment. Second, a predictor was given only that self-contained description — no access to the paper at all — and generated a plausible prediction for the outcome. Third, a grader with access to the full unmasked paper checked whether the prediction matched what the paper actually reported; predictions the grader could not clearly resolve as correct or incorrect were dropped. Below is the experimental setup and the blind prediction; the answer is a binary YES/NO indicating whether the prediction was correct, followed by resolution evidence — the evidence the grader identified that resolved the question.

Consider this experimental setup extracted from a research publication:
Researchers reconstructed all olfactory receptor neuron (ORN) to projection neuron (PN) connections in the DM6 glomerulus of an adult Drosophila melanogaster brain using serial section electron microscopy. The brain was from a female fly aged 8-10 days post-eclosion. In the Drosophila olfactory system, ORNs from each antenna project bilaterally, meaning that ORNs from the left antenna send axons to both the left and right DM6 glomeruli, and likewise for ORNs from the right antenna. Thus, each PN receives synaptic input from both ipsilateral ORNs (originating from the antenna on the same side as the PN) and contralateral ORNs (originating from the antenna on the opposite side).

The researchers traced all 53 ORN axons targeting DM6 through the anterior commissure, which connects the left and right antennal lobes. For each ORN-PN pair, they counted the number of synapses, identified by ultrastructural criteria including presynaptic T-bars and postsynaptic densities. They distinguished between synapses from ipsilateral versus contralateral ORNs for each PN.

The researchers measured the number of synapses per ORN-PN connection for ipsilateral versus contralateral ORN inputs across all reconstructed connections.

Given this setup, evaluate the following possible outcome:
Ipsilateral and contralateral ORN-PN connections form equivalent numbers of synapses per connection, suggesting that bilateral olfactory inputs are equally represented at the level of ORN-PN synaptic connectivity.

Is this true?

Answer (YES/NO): NO